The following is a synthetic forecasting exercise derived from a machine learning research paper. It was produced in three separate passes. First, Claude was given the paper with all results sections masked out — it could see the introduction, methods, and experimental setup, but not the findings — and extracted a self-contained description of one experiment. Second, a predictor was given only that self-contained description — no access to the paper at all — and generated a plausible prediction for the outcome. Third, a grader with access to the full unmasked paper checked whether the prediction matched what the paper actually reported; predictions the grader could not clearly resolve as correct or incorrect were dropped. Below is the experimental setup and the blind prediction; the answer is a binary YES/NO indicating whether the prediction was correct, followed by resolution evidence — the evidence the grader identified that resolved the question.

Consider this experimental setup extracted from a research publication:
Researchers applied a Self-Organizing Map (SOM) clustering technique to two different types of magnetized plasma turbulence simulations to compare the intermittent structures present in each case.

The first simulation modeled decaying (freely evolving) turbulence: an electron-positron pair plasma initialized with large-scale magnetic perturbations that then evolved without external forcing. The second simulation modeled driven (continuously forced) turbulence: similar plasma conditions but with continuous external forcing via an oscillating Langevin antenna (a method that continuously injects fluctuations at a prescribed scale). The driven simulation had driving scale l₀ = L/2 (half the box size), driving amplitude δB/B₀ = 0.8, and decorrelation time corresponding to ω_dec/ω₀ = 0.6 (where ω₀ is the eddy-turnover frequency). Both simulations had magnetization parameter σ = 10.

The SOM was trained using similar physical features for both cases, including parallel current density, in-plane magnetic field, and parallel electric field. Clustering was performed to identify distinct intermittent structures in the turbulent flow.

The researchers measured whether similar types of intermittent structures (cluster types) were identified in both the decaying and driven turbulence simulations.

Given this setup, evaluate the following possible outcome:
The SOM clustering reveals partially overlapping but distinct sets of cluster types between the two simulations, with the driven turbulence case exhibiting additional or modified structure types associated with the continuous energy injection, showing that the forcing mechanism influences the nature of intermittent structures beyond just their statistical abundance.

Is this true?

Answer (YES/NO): NO